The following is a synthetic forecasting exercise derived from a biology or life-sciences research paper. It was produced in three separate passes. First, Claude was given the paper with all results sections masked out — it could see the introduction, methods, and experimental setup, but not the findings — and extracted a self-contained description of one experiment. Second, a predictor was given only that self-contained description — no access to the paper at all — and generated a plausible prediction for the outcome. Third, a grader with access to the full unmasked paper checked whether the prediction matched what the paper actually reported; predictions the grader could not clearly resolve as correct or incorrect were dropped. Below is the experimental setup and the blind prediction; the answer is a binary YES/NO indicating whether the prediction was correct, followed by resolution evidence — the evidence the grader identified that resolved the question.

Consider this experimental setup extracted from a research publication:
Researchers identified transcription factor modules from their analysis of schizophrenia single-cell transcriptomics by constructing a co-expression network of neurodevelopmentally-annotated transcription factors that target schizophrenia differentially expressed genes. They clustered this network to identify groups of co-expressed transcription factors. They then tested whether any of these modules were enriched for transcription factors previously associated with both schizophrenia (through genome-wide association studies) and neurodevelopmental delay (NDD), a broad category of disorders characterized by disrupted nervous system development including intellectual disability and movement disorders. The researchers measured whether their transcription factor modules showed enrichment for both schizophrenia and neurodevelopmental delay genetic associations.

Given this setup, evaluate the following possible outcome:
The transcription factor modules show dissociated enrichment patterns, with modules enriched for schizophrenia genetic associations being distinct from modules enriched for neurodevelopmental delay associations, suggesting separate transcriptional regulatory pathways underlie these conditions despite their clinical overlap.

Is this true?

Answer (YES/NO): NO